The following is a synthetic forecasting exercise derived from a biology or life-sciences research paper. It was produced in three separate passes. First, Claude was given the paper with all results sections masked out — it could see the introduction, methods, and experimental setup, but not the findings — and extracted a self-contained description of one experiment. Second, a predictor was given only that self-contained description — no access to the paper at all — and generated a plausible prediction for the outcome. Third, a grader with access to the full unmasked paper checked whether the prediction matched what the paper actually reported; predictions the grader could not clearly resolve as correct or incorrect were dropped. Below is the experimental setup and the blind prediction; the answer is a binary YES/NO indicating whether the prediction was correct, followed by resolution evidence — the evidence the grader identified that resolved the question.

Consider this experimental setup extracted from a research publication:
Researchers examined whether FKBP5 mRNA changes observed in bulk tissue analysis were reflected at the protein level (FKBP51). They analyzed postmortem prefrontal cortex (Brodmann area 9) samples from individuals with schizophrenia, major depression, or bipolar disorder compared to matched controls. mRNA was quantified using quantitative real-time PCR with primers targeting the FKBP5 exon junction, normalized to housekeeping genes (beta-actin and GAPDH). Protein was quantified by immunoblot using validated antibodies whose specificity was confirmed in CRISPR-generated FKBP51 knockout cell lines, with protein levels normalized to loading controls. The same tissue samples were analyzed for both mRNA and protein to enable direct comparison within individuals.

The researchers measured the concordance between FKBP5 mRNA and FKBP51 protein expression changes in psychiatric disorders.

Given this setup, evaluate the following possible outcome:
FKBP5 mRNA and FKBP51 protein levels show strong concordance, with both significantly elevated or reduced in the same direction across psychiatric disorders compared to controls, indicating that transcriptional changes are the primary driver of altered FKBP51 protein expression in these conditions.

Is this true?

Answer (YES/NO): NO